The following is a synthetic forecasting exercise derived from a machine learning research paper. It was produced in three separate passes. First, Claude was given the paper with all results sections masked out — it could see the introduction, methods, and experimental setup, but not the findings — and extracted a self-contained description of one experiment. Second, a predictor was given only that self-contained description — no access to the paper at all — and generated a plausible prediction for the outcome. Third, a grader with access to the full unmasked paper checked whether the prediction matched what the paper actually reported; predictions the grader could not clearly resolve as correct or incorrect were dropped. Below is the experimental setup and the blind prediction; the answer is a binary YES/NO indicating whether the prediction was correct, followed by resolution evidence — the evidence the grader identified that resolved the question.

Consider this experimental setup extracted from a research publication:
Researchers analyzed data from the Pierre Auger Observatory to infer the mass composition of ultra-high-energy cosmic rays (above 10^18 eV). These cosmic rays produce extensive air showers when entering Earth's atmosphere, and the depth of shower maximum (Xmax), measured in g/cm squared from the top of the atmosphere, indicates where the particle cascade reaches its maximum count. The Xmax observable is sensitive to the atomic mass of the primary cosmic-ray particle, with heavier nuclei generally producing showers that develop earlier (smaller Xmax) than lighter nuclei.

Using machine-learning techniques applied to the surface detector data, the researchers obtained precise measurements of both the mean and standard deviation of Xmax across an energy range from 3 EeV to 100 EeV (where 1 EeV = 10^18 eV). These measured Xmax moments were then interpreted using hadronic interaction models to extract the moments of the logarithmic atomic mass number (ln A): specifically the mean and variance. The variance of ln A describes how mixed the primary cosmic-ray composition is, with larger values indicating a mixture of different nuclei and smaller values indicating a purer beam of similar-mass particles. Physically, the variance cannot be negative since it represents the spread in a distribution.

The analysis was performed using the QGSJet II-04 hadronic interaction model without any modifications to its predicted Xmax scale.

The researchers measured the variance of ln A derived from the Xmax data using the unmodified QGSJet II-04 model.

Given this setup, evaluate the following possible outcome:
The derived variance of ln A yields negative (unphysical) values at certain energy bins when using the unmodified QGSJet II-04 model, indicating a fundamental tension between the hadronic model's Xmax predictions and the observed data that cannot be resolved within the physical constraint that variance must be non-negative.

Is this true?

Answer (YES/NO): YES